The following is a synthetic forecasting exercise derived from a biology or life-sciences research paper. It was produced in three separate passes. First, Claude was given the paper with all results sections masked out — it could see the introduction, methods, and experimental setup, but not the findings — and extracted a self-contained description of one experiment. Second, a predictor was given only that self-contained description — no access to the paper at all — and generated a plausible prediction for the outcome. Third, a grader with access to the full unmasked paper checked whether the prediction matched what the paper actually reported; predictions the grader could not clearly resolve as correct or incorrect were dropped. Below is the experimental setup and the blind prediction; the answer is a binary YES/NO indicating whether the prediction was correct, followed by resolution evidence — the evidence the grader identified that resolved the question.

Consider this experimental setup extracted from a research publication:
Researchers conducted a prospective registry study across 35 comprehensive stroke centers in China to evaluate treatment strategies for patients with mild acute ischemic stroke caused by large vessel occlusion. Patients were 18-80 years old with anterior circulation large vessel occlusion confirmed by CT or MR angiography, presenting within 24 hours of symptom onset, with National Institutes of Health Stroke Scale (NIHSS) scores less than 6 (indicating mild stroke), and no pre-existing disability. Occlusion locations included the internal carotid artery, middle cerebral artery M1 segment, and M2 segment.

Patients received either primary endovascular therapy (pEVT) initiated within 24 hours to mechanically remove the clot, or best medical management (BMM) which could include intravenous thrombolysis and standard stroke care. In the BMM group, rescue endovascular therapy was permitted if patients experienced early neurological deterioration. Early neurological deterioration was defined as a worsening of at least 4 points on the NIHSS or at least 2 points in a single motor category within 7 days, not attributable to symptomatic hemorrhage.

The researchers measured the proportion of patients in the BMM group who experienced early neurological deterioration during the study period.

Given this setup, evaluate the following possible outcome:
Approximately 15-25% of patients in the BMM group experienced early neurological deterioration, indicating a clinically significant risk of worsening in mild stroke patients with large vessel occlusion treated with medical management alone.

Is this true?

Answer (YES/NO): NO